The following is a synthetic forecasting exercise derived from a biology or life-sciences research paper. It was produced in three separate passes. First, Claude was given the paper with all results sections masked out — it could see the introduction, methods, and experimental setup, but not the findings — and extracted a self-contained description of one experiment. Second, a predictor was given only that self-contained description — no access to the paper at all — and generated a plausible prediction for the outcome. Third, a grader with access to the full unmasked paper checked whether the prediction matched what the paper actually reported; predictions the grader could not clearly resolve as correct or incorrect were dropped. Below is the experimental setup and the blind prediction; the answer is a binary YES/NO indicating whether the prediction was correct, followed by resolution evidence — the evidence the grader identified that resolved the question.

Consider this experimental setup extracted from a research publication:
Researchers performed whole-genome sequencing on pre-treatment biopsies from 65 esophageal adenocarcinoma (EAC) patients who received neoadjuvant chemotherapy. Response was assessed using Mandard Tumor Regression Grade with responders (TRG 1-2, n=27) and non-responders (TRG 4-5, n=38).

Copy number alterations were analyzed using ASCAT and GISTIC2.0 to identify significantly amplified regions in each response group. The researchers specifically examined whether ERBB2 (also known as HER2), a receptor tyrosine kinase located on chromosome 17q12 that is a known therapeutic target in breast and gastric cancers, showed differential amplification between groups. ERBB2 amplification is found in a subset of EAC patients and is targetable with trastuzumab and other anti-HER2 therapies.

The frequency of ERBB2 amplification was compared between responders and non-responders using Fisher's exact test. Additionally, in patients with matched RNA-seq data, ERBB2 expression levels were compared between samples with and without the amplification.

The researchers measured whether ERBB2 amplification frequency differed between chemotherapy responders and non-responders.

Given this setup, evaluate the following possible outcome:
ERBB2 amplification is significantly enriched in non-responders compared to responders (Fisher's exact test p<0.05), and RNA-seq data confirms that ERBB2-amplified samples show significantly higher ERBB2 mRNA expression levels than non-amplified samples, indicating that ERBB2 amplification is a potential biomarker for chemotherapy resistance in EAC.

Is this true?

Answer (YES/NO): NO